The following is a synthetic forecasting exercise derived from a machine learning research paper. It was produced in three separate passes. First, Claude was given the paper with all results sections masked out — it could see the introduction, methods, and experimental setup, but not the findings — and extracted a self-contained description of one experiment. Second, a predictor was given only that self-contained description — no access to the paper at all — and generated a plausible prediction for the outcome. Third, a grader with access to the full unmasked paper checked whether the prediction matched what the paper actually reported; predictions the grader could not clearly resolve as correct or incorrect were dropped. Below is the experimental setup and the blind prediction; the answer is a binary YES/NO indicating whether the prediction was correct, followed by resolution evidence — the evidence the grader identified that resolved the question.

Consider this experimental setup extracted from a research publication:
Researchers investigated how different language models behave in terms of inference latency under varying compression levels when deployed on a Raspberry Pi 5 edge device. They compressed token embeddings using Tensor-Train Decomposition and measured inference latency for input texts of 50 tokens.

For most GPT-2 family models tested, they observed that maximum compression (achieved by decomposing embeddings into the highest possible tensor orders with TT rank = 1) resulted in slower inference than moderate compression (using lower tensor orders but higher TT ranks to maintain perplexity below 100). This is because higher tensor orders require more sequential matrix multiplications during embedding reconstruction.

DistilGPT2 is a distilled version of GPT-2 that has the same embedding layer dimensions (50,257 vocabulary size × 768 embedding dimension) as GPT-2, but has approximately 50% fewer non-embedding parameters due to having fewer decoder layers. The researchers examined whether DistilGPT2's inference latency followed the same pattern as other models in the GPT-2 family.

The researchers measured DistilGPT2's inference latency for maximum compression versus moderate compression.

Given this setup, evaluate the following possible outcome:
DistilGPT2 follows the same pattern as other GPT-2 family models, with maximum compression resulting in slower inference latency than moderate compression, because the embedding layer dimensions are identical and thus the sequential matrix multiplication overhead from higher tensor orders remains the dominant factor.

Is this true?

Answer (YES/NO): NO